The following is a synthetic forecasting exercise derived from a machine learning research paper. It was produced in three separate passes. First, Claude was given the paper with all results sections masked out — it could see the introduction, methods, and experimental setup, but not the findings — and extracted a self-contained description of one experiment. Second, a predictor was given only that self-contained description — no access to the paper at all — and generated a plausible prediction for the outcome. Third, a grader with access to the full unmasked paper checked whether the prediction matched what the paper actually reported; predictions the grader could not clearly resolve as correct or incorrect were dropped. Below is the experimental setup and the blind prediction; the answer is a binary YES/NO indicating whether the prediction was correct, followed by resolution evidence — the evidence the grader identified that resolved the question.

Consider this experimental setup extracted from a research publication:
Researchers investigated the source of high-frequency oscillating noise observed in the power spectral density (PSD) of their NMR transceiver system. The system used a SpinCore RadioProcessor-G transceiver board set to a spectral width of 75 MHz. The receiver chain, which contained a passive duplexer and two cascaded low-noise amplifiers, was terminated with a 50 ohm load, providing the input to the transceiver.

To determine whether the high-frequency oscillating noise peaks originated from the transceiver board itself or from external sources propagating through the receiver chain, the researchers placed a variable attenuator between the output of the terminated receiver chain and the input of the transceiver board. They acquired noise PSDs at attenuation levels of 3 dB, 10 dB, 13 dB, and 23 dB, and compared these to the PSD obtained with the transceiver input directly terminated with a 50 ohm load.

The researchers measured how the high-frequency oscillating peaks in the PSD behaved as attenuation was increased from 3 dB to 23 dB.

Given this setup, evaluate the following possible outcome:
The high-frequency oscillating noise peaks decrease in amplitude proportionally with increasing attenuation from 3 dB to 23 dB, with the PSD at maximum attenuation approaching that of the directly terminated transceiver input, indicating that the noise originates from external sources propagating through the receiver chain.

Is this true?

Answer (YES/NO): NO